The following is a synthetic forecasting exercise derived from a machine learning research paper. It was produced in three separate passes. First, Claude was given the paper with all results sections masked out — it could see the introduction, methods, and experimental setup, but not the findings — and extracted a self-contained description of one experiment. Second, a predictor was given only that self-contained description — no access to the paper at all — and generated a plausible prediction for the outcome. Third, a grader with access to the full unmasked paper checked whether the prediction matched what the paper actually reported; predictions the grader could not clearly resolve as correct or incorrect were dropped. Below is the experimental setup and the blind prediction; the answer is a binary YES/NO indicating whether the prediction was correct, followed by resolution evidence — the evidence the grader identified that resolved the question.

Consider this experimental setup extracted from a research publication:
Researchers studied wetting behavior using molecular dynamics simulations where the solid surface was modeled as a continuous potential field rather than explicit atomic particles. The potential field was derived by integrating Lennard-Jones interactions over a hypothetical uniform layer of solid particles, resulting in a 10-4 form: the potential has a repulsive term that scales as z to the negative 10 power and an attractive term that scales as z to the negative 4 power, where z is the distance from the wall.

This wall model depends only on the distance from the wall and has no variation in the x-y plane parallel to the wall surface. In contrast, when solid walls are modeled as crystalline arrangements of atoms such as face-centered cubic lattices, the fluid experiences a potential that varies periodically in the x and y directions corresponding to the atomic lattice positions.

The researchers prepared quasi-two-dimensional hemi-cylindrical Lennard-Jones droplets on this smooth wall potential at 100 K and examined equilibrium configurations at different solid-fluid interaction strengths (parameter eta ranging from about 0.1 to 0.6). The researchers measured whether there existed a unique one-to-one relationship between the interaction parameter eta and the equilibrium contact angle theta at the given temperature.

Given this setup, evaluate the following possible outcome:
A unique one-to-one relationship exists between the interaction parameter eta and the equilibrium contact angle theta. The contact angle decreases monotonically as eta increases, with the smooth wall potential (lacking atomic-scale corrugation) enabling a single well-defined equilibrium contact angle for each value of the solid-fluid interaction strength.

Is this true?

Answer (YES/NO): YES